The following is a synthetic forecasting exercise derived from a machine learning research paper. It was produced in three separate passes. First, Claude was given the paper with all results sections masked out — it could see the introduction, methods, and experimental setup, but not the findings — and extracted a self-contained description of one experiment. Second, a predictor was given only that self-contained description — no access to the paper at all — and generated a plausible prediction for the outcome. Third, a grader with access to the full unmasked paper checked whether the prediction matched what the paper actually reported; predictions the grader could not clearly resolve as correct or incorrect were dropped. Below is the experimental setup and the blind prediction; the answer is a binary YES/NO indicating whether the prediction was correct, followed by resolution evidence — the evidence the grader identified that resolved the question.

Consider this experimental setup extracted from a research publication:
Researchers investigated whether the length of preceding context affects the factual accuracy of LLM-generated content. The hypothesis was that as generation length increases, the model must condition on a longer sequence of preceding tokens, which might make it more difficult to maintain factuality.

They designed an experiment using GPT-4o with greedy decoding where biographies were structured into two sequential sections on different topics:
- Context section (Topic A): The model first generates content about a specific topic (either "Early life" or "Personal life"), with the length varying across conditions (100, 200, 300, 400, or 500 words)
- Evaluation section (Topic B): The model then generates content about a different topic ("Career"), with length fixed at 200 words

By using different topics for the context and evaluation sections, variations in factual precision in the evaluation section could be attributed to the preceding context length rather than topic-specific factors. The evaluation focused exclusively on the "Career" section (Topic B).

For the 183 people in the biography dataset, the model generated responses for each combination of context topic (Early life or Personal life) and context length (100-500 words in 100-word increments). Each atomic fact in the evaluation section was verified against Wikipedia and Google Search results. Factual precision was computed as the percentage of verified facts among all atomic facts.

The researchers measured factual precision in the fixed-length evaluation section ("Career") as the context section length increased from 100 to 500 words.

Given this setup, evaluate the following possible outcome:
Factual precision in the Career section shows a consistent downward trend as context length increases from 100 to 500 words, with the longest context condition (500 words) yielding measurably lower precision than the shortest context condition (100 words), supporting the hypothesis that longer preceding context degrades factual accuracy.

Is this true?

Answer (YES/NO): NO